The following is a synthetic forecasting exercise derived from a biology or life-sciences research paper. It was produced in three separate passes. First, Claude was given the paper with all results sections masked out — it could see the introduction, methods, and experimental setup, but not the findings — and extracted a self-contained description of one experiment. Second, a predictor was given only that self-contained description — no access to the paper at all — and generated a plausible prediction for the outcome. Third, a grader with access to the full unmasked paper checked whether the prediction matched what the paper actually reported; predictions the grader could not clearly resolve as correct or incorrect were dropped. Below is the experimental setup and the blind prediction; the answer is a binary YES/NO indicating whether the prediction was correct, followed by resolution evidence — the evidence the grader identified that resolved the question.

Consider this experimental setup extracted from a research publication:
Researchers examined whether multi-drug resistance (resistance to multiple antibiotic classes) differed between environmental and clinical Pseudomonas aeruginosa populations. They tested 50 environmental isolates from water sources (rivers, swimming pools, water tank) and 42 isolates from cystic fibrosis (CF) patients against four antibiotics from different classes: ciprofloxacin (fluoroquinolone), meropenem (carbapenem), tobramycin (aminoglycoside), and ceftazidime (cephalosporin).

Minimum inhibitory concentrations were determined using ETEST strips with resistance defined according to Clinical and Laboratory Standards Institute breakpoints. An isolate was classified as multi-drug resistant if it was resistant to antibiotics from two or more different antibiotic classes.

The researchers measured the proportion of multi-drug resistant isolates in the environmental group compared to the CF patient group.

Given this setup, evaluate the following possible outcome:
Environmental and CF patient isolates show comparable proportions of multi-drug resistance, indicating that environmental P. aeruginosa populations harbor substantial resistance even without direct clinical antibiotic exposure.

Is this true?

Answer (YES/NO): NO